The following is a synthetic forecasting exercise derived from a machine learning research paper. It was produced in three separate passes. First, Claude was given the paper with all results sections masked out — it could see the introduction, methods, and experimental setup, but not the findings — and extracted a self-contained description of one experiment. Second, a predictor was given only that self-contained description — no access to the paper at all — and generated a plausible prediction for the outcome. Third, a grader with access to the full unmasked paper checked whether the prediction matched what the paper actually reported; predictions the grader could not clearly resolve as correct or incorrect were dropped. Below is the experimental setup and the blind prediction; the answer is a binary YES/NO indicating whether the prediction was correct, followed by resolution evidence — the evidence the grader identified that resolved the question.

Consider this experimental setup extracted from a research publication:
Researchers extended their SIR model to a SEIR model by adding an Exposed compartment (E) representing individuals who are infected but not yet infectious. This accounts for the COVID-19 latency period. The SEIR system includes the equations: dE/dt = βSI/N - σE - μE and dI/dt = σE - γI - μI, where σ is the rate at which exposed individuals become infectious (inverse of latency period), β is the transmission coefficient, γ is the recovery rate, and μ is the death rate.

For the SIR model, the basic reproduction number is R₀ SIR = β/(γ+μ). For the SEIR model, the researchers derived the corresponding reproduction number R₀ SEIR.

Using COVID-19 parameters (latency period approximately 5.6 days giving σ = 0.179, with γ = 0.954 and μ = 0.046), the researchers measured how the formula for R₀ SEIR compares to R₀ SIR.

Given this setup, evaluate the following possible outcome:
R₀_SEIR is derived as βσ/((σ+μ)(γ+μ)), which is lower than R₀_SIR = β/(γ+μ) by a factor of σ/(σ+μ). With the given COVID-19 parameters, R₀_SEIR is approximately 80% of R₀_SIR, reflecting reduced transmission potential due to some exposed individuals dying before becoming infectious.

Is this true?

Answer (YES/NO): YES